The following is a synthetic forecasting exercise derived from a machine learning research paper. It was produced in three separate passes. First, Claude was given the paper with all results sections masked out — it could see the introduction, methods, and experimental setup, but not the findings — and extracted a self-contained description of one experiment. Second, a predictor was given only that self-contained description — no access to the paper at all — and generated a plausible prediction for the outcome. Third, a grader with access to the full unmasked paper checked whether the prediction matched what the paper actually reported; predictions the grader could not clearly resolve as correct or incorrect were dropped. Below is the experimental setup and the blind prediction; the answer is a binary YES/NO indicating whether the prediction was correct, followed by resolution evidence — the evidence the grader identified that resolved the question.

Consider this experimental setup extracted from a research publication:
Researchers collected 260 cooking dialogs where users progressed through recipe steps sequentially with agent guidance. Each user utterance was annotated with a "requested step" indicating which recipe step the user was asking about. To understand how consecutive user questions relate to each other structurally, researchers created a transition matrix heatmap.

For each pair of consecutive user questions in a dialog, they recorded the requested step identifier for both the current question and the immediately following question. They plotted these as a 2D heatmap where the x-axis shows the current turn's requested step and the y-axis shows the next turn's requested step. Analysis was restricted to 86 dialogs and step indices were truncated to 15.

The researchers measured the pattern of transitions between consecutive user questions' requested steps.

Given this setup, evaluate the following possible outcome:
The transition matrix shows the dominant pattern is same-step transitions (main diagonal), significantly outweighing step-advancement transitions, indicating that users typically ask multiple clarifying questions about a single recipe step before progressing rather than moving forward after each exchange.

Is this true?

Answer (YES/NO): NO